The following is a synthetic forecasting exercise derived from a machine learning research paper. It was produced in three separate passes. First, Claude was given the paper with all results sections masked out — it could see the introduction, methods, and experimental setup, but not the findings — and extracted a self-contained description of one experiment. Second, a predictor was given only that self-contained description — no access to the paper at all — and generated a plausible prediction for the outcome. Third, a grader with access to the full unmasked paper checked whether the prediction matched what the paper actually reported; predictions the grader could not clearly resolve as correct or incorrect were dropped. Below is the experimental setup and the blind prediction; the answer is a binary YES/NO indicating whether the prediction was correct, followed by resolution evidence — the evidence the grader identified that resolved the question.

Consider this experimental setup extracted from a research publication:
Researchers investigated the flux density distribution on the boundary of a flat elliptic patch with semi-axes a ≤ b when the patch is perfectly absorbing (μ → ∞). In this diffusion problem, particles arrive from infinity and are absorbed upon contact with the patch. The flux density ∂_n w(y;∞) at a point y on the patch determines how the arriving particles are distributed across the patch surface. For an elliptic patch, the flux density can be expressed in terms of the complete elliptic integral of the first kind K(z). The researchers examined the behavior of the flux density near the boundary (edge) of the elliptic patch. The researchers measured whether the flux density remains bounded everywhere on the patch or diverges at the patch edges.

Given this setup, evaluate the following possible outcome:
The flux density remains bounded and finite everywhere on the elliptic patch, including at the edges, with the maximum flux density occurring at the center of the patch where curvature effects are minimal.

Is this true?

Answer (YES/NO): NO